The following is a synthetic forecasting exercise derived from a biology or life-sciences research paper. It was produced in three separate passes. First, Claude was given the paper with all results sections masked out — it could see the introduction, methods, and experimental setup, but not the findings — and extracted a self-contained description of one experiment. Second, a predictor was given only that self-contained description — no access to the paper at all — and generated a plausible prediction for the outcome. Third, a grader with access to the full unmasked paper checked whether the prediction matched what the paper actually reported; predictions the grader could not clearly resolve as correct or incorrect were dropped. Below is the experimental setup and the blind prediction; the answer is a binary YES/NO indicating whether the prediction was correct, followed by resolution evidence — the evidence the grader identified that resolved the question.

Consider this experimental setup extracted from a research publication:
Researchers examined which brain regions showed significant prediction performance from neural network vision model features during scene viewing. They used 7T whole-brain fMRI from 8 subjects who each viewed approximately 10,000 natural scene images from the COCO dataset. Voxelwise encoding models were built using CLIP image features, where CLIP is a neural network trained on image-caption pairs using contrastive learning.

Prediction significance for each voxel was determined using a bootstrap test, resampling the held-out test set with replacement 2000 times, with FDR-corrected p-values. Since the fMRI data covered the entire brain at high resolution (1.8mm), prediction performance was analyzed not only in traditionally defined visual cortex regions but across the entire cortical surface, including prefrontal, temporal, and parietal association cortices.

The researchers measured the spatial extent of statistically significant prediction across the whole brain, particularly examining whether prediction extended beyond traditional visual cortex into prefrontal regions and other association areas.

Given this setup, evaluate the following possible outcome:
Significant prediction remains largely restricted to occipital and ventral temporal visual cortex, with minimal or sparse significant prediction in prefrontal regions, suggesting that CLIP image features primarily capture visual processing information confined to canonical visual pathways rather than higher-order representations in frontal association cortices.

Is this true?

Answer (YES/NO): NO